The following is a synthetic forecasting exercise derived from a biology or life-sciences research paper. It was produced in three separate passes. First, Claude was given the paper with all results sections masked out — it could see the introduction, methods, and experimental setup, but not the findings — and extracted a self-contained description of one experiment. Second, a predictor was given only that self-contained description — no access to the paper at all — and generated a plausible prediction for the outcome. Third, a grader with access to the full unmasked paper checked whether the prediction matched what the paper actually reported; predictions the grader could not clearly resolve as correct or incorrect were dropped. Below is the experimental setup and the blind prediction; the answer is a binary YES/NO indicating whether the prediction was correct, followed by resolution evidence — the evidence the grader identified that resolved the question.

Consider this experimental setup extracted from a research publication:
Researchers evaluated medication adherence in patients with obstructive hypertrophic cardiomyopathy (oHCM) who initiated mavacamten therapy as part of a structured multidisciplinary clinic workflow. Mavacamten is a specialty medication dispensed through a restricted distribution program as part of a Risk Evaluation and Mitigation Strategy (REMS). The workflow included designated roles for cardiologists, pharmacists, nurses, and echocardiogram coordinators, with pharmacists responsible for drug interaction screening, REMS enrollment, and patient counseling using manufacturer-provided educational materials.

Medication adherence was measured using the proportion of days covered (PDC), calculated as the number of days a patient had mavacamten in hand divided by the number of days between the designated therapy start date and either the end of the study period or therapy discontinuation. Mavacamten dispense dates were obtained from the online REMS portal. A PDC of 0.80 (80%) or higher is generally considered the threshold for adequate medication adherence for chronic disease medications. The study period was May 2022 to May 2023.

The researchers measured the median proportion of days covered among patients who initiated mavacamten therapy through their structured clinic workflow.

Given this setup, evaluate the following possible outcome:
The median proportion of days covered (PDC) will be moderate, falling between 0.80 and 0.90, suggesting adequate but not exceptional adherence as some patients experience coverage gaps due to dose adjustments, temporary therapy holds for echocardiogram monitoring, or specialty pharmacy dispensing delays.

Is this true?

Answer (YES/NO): NO